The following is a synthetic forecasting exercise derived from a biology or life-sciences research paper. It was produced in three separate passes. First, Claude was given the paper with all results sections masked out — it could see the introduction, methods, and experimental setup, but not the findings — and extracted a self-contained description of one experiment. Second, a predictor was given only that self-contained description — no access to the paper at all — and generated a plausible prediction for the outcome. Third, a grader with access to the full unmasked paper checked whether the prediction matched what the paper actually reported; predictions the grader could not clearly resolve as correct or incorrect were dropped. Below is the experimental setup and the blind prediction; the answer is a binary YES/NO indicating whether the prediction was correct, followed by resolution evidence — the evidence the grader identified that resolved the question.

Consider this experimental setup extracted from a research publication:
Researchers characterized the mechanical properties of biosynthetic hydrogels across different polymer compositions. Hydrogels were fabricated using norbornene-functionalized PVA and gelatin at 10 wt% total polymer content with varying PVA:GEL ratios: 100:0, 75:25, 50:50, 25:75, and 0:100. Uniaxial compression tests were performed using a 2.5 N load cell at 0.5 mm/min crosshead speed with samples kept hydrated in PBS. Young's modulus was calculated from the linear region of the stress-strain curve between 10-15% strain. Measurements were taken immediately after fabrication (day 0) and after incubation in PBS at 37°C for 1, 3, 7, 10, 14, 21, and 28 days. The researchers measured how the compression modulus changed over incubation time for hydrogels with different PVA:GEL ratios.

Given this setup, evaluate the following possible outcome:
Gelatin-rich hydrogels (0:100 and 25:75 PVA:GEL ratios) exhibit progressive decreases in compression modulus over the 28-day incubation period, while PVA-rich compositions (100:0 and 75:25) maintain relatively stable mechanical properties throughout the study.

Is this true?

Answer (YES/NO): NO